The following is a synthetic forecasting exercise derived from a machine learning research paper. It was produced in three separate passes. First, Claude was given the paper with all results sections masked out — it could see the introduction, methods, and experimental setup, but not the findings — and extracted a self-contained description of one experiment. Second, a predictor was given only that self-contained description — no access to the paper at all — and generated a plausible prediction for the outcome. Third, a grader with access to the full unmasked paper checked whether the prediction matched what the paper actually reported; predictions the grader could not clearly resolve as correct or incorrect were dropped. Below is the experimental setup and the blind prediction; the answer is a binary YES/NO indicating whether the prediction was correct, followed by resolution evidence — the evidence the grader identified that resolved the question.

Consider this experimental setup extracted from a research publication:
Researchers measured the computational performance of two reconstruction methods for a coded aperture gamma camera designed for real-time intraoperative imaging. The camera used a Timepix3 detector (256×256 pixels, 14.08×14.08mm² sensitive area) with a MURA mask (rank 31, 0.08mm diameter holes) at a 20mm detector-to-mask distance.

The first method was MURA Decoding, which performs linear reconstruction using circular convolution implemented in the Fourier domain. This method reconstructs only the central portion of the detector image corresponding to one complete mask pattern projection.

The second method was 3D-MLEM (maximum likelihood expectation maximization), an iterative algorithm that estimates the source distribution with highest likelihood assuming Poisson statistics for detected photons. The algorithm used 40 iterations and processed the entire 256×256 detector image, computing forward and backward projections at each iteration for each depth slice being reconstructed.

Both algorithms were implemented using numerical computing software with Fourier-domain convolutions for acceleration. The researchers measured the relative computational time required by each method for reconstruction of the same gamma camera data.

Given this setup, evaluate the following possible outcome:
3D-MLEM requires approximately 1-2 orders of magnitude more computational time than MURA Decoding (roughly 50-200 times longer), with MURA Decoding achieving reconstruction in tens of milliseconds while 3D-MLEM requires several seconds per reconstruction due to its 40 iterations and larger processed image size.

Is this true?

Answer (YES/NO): NO